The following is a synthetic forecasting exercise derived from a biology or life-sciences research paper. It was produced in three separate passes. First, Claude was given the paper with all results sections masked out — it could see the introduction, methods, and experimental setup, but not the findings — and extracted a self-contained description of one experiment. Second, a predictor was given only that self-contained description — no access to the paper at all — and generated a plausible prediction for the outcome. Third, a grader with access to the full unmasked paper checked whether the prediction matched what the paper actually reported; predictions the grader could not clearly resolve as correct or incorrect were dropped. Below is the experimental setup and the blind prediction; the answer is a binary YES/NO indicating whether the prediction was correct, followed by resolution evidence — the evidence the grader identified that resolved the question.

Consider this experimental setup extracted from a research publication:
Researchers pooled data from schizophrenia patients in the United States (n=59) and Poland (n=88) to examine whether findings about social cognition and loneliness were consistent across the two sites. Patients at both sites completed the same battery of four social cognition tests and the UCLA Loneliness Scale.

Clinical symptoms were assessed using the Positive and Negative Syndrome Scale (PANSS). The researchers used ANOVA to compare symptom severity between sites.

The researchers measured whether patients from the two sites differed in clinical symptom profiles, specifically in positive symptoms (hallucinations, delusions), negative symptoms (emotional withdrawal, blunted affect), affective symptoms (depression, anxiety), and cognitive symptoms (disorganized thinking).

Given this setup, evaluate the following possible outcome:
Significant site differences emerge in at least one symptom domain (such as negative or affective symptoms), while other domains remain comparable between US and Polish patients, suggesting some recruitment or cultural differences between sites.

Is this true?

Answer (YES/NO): YES